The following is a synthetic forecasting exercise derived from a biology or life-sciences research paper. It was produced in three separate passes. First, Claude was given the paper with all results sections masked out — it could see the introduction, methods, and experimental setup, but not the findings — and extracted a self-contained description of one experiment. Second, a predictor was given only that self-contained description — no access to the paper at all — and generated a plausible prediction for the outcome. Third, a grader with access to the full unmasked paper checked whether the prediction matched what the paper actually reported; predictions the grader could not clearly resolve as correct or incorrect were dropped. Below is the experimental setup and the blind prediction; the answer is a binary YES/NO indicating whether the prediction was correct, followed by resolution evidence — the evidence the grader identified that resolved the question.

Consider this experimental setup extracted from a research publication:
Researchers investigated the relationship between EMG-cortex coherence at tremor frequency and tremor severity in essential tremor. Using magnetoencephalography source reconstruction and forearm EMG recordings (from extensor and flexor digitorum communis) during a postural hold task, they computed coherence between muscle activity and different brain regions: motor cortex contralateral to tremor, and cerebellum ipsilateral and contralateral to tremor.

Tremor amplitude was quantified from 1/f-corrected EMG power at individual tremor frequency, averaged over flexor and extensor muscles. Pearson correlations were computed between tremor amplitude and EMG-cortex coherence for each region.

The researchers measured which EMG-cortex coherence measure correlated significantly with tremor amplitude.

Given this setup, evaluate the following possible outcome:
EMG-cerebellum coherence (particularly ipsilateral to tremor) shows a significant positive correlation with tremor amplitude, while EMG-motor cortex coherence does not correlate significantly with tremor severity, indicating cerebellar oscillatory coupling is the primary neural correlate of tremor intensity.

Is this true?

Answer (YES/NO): NO